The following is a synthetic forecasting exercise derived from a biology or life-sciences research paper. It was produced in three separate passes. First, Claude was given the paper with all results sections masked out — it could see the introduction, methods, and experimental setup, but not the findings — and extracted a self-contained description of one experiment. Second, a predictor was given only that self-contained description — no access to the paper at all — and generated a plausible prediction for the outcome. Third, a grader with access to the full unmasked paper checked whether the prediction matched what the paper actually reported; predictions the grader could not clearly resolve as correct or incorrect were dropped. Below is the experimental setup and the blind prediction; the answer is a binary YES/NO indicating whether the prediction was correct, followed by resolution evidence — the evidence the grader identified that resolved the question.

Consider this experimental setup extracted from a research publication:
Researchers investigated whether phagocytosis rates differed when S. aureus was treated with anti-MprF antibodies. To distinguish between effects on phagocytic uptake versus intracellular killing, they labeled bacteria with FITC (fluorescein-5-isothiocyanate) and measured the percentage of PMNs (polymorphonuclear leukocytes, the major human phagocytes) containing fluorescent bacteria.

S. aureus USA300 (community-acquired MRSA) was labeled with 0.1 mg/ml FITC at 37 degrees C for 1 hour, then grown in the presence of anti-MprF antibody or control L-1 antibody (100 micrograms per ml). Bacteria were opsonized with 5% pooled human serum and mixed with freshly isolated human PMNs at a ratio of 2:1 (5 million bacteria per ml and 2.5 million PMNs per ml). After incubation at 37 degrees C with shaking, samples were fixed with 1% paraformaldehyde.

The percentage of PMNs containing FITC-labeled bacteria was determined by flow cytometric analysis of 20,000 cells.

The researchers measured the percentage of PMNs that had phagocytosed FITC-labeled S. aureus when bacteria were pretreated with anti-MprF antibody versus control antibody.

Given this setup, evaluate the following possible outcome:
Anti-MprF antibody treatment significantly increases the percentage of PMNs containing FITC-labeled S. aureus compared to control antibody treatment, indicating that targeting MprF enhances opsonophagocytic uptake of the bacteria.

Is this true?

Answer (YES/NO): NO